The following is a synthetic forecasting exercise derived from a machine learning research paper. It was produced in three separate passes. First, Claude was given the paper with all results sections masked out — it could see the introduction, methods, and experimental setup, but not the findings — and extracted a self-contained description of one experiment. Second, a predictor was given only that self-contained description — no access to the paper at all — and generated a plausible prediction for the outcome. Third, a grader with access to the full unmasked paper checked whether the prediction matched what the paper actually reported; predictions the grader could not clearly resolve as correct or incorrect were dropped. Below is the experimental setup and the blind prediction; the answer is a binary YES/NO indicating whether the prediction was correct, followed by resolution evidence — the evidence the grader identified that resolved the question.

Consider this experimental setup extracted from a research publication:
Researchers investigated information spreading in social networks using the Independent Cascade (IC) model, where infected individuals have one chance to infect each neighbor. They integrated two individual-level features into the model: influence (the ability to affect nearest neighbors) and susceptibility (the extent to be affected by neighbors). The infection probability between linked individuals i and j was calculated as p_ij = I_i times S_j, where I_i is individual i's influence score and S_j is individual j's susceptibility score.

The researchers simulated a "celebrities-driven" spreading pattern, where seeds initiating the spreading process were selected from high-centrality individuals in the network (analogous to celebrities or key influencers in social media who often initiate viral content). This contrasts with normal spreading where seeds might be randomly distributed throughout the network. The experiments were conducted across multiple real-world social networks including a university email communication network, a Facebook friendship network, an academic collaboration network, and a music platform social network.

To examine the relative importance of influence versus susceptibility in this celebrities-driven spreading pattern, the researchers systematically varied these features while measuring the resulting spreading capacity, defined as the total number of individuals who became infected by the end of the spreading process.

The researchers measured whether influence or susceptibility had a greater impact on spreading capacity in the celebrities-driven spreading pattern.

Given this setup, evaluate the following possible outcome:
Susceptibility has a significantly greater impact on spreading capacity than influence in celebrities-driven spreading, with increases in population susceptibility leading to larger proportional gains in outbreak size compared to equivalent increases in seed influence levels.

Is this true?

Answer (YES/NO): YES